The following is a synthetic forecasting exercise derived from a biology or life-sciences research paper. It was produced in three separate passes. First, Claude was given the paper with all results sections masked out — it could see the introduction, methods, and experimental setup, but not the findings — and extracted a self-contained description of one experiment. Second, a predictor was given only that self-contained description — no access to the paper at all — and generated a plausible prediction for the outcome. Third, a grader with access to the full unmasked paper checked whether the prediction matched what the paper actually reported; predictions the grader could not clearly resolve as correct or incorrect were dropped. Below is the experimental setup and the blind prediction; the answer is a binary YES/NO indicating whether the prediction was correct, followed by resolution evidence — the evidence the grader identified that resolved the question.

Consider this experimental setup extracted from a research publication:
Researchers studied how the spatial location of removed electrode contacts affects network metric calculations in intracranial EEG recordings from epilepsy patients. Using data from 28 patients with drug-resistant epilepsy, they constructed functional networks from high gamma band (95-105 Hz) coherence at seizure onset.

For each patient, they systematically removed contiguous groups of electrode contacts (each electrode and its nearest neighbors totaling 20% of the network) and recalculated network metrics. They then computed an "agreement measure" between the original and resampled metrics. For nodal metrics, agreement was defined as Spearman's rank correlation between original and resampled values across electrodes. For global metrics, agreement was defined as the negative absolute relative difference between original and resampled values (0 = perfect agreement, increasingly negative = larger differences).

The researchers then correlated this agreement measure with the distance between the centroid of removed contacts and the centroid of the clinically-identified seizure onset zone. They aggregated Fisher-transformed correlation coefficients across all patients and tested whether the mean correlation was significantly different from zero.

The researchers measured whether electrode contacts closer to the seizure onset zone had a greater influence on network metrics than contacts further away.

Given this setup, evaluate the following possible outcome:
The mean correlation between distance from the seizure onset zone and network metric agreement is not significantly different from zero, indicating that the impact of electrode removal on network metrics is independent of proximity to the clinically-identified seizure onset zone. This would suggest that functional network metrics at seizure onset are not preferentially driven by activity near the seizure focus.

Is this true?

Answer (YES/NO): YES